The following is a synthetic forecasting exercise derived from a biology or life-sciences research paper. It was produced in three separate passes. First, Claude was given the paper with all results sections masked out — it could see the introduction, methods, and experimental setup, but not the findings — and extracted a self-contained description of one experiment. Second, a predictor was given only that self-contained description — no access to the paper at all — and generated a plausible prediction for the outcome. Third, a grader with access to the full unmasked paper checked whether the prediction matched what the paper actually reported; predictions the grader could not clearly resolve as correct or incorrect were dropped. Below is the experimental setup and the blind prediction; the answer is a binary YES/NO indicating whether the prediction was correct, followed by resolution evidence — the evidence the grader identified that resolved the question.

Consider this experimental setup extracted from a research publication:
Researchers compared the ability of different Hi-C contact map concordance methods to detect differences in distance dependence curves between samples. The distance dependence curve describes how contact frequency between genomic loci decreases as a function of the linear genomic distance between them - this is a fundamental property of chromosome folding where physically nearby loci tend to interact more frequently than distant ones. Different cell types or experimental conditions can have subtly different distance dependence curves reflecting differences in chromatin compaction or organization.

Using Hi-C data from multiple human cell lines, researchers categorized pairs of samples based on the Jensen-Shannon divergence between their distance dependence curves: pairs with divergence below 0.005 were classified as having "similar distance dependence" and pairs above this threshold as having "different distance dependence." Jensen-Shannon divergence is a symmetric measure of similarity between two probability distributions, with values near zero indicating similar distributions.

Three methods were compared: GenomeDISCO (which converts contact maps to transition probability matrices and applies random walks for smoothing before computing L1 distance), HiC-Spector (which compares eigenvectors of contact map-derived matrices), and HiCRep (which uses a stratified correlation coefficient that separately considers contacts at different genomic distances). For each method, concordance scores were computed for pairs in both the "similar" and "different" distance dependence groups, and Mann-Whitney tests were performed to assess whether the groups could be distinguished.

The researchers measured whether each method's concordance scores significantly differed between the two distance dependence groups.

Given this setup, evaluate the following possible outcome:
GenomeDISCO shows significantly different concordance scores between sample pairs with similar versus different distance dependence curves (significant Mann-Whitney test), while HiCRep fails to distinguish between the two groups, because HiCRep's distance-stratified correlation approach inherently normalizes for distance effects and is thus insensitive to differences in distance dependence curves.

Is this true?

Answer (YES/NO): YES